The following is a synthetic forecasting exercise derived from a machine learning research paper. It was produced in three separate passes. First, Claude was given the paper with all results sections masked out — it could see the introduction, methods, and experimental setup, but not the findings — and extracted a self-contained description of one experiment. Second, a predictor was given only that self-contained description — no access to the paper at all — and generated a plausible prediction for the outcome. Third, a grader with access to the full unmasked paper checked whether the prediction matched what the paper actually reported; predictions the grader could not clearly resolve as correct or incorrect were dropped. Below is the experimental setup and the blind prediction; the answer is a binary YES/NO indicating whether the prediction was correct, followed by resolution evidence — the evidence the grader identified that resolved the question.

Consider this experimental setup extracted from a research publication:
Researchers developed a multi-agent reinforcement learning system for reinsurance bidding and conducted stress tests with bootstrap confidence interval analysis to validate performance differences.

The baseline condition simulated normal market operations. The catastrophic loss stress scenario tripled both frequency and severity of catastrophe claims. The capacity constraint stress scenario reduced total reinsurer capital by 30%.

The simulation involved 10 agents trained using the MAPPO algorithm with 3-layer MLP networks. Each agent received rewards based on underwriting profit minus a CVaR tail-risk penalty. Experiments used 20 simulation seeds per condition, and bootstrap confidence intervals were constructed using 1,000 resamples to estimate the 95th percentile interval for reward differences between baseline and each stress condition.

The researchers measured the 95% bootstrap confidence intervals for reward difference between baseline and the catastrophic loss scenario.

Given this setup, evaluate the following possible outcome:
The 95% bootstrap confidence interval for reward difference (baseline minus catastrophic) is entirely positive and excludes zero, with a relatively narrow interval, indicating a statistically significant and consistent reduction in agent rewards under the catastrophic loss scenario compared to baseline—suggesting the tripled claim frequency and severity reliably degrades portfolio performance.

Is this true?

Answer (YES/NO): YES